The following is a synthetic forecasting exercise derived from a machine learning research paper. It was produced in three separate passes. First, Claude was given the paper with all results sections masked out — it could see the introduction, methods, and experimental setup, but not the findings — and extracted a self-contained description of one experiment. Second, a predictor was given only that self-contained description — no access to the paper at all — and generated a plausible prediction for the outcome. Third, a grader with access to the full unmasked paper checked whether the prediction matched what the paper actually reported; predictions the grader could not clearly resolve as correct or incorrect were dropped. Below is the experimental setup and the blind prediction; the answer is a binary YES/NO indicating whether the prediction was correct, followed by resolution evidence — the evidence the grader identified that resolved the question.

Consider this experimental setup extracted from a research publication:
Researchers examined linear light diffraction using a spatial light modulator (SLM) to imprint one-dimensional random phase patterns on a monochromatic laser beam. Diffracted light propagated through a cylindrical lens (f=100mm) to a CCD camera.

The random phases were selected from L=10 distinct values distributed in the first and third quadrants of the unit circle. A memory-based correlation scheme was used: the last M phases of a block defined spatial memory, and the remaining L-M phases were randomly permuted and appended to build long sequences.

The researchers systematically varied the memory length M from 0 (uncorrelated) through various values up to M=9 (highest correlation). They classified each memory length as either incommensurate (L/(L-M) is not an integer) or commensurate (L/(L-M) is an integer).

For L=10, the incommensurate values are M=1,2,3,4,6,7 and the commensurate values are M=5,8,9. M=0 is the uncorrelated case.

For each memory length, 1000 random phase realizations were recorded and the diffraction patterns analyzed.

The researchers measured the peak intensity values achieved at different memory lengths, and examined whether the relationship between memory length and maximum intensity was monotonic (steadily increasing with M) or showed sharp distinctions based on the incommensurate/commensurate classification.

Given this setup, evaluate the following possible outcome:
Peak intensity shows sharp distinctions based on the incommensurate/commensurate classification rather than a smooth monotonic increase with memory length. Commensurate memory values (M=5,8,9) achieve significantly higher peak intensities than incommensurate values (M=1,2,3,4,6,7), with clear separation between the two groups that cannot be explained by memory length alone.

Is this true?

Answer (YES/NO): YES